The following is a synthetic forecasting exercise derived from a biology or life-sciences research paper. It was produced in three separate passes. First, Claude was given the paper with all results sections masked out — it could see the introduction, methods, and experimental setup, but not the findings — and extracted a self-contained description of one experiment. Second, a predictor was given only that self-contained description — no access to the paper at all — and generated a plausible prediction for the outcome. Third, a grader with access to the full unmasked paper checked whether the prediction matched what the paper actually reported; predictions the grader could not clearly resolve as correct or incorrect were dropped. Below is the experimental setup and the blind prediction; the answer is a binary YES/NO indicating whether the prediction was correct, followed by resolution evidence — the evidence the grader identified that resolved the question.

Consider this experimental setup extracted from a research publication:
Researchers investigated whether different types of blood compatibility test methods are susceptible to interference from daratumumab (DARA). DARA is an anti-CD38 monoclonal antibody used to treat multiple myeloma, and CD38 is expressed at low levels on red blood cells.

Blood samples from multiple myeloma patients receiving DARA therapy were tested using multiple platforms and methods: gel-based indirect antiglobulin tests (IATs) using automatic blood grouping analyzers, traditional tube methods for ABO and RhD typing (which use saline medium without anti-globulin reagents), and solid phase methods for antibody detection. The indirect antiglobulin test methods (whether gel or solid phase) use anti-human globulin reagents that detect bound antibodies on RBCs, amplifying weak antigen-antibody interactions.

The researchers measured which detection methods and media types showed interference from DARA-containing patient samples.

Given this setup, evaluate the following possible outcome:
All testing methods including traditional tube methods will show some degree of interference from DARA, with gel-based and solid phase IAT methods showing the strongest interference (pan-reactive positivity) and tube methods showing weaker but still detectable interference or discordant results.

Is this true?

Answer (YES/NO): NO